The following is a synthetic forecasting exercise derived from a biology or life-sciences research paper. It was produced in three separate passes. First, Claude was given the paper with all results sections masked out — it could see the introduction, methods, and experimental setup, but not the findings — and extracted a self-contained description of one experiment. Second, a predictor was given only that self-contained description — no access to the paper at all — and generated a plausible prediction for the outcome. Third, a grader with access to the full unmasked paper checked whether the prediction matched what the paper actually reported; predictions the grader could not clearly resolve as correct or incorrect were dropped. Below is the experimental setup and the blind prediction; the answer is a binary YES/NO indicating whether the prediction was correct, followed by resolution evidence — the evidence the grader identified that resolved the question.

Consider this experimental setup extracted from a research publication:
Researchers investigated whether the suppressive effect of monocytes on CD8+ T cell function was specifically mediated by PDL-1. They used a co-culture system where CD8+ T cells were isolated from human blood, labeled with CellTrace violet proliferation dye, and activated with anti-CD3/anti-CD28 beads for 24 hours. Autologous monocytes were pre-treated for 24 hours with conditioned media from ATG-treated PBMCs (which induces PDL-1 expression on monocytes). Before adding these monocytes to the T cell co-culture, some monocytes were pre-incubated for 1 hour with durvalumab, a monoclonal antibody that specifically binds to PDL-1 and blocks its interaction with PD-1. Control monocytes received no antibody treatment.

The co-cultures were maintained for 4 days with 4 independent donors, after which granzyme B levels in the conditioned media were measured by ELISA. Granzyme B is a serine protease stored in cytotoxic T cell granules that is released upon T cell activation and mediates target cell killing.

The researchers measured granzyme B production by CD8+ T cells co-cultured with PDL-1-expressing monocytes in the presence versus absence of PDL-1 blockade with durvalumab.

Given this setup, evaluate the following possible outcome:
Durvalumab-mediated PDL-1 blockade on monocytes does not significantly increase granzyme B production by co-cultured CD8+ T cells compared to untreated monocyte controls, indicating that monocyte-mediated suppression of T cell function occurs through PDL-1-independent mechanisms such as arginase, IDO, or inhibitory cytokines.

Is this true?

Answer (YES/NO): NO